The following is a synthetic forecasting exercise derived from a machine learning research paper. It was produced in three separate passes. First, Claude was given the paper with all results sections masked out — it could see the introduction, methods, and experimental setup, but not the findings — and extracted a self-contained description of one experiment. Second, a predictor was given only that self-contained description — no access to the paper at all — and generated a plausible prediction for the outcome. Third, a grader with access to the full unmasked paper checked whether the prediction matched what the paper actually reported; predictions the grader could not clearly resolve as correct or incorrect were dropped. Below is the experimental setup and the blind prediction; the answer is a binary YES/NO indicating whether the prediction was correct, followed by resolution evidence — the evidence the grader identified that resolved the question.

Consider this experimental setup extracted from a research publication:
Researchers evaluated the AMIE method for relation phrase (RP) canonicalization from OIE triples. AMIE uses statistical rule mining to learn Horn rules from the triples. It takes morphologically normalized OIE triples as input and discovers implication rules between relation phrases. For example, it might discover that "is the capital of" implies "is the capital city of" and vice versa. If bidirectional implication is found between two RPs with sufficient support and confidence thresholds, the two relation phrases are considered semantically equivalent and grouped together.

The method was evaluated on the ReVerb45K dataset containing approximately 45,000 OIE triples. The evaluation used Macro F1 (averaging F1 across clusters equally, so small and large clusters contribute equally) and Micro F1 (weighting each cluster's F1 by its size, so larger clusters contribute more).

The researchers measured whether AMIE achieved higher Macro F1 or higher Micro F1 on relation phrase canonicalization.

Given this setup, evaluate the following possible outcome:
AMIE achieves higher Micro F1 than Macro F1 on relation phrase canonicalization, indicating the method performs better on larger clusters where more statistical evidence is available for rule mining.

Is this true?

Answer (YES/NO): YES